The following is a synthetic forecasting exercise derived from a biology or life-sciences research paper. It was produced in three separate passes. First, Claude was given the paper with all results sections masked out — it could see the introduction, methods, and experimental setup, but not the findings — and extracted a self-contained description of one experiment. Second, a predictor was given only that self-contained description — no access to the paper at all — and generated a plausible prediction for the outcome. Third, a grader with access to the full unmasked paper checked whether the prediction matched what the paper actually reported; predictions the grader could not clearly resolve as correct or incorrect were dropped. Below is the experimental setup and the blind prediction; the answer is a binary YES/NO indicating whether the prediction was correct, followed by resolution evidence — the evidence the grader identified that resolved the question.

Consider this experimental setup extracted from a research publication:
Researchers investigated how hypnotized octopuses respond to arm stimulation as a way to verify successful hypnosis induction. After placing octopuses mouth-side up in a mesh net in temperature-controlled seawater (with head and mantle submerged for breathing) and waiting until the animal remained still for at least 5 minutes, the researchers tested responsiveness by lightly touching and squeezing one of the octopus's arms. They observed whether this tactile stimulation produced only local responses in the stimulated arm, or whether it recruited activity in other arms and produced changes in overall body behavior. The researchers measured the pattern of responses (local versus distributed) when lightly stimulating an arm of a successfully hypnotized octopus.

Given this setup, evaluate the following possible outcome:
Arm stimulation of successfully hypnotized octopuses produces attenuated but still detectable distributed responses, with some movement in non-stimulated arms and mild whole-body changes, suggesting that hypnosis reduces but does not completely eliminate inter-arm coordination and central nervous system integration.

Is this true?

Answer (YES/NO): NO